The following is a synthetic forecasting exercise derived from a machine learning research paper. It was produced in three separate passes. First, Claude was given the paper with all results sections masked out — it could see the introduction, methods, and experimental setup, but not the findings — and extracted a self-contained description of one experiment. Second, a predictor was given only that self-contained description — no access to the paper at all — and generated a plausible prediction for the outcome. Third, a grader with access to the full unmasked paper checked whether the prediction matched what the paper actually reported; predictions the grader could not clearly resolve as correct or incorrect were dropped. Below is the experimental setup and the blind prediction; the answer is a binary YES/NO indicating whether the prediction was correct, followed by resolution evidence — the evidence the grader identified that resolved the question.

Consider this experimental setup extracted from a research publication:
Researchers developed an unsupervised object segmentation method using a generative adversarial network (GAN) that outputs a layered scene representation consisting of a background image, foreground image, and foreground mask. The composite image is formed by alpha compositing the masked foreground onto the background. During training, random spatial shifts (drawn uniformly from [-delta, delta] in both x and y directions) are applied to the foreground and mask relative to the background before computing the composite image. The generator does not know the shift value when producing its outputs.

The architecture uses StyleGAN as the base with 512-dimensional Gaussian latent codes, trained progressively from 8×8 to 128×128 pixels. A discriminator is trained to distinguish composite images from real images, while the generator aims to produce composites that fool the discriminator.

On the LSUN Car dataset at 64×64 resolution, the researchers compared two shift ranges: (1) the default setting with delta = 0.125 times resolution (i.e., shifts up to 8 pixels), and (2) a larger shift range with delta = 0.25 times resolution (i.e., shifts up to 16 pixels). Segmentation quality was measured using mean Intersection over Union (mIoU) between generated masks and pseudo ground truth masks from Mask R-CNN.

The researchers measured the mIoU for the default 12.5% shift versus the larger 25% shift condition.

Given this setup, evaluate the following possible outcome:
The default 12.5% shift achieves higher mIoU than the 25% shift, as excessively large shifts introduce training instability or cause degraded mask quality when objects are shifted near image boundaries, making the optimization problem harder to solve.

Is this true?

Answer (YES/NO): YES